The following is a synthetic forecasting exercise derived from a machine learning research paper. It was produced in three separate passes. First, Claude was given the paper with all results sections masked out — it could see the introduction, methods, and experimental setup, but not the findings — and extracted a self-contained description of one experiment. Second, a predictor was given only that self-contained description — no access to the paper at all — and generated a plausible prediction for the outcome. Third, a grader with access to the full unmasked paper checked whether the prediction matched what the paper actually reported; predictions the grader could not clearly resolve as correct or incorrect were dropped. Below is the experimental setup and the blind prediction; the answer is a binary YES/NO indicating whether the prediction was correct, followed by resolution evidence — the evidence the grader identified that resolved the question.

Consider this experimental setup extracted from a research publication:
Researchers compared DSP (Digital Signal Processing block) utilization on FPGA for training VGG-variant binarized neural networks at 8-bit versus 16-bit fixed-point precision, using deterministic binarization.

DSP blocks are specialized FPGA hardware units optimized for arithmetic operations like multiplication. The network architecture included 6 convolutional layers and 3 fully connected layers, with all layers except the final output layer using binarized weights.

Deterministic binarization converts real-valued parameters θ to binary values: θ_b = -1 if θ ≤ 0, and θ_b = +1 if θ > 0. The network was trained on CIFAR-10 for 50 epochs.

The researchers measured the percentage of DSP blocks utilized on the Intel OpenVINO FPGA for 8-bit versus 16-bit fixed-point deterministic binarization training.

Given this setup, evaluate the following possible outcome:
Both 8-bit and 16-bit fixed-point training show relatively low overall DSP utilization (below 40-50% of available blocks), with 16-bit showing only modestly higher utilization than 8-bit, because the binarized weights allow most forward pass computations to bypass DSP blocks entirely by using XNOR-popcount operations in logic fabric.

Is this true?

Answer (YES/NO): NO